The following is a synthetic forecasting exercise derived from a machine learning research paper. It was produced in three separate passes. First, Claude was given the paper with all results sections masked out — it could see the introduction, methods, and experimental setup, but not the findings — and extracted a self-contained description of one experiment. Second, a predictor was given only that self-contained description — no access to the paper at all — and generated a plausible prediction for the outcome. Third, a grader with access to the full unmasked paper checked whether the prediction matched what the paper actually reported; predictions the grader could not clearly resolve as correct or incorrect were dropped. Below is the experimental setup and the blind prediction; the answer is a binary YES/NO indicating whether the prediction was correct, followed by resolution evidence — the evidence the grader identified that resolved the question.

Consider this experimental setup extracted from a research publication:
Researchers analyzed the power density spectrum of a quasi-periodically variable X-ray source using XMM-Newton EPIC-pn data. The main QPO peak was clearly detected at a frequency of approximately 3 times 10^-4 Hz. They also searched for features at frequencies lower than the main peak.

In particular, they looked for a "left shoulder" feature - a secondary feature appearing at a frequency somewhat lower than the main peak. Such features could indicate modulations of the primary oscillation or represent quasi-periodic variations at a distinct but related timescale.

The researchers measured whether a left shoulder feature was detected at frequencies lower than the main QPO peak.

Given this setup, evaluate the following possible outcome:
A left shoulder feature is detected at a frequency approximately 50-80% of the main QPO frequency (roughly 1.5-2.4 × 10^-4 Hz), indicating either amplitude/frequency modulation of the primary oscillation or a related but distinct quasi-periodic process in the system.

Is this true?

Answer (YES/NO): YES